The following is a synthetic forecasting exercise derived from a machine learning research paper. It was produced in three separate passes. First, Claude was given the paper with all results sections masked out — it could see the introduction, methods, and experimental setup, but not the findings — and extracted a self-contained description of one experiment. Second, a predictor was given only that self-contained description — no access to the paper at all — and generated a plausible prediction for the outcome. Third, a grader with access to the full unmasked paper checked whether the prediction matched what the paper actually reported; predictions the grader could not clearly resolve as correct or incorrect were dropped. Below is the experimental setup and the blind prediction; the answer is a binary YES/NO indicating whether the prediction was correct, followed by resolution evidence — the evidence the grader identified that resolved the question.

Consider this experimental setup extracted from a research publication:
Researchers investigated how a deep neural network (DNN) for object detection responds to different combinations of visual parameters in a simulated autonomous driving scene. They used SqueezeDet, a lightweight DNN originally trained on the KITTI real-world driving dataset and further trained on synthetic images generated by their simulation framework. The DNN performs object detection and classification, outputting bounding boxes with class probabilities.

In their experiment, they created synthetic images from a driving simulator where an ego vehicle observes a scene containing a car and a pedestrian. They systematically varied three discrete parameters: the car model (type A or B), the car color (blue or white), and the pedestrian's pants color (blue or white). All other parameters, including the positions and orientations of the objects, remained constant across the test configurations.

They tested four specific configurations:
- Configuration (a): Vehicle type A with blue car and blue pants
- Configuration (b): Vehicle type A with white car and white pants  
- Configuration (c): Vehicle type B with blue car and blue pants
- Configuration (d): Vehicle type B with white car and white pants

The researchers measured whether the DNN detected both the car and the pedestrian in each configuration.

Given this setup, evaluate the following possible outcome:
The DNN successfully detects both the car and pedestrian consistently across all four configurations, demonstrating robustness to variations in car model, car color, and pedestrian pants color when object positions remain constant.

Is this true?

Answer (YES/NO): NO